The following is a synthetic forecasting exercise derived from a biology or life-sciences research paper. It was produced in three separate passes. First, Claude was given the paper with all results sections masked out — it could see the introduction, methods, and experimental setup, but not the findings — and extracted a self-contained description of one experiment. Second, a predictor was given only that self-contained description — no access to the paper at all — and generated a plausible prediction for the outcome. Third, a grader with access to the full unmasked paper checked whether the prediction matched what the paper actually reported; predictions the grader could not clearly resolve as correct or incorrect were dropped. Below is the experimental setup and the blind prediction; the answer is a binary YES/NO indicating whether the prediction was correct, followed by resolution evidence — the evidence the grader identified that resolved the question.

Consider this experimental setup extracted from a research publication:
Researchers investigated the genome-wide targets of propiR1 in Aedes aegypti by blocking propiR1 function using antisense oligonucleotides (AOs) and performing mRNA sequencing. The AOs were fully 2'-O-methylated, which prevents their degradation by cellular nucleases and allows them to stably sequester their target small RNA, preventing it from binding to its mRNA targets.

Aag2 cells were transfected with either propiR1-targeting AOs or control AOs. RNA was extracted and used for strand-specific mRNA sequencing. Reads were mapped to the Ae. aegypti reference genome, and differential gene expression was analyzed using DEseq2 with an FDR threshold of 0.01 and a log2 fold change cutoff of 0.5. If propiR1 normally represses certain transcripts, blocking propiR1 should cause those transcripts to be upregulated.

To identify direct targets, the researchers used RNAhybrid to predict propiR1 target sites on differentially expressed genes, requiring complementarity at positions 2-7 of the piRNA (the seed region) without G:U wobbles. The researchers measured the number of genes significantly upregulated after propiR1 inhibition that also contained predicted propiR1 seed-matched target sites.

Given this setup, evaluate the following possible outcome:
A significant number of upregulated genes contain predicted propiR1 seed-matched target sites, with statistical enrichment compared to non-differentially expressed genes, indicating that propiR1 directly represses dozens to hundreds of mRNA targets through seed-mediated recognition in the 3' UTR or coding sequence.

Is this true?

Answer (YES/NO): NO